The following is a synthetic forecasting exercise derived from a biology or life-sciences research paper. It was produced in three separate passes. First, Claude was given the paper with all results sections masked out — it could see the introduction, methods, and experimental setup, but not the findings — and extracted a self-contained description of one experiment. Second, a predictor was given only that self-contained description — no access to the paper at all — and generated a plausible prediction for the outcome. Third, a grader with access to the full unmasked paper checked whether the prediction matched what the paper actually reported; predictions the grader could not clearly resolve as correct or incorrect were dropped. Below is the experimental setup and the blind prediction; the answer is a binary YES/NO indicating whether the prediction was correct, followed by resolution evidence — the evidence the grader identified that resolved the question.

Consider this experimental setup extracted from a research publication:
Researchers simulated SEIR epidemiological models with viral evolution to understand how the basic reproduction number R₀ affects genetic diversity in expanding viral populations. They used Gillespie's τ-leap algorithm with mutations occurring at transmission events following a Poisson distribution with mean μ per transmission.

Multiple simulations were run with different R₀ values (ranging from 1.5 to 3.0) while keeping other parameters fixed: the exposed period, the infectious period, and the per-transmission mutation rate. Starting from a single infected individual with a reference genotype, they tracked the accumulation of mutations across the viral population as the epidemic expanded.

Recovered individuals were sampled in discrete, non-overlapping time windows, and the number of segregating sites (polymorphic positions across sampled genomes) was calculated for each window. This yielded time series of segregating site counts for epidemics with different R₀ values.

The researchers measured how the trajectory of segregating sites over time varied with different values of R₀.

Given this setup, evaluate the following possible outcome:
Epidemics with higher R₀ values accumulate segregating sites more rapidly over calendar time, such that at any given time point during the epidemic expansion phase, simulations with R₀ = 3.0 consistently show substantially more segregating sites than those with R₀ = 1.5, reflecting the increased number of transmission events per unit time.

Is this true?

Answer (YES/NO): YES